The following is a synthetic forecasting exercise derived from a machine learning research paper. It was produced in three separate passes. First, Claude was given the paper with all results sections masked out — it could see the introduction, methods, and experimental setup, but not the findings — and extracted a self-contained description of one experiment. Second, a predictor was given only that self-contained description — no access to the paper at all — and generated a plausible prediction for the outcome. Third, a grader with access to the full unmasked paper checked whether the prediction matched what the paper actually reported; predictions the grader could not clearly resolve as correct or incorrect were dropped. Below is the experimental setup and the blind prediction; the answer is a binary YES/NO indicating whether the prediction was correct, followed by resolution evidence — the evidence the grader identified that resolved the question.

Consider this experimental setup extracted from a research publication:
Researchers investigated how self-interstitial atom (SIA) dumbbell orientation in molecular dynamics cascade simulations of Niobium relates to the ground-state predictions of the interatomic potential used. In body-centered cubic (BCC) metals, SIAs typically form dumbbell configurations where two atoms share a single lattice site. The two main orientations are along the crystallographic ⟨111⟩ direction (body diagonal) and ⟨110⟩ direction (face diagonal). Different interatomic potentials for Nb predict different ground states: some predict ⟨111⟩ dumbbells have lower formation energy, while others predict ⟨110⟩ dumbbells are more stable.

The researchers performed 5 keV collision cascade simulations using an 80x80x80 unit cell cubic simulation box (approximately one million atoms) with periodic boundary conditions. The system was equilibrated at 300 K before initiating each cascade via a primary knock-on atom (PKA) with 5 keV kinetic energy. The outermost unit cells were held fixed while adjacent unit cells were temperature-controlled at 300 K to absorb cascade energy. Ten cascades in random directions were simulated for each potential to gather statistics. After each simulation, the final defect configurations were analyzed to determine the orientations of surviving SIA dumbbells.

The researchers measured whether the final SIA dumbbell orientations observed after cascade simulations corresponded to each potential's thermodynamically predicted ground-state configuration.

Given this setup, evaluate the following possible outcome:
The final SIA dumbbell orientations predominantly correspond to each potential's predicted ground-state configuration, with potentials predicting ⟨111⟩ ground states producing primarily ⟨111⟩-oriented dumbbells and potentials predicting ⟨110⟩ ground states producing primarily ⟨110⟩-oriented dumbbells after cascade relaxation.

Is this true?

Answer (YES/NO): YES